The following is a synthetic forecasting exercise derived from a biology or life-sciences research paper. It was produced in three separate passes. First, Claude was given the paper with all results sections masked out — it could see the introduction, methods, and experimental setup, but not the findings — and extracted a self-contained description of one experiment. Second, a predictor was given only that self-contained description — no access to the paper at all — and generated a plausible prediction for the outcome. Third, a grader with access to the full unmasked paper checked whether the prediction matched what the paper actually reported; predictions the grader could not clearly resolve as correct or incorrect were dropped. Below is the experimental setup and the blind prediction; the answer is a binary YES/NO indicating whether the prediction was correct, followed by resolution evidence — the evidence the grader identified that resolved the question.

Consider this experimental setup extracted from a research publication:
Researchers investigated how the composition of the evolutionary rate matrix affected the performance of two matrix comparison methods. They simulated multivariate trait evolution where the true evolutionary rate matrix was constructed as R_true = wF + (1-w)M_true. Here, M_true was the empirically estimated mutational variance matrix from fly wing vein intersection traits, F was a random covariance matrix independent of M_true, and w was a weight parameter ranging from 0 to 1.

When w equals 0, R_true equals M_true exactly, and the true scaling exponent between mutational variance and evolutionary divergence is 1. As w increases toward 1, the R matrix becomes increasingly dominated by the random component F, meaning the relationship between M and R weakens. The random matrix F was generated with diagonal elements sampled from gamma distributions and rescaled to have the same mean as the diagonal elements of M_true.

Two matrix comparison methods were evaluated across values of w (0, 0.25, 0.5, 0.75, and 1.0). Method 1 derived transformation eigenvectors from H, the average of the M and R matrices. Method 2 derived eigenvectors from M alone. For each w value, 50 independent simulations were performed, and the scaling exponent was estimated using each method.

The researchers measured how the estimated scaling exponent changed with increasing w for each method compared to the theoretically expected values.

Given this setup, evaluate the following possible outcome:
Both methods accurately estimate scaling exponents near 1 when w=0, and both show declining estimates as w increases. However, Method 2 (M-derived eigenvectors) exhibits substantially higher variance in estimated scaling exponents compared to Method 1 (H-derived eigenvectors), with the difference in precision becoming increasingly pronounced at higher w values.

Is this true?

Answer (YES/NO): NO